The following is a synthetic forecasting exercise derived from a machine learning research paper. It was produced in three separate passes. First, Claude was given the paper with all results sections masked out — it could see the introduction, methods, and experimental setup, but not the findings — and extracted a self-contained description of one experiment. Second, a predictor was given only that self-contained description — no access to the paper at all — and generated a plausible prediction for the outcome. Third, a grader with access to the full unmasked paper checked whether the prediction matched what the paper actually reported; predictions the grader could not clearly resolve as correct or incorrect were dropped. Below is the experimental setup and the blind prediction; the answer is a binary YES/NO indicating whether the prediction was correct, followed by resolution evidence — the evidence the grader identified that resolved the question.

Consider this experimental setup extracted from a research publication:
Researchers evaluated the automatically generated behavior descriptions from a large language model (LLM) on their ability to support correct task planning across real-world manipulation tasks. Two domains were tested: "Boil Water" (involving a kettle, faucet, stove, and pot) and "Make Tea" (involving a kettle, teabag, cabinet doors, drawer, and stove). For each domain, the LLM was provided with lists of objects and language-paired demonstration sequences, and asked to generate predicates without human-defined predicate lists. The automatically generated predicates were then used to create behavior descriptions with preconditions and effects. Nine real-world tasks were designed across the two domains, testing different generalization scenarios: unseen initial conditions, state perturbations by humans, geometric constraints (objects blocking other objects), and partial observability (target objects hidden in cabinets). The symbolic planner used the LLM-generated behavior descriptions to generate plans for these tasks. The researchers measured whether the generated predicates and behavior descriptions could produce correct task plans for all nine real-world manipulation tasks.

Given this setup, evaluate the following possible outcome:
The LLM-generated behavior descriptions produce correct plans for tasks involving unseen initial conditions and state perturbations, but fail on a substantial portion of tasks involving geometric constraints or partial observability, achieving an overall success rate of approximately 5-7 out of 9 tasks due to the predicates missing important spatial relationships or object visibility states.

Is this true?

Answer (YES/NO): NO